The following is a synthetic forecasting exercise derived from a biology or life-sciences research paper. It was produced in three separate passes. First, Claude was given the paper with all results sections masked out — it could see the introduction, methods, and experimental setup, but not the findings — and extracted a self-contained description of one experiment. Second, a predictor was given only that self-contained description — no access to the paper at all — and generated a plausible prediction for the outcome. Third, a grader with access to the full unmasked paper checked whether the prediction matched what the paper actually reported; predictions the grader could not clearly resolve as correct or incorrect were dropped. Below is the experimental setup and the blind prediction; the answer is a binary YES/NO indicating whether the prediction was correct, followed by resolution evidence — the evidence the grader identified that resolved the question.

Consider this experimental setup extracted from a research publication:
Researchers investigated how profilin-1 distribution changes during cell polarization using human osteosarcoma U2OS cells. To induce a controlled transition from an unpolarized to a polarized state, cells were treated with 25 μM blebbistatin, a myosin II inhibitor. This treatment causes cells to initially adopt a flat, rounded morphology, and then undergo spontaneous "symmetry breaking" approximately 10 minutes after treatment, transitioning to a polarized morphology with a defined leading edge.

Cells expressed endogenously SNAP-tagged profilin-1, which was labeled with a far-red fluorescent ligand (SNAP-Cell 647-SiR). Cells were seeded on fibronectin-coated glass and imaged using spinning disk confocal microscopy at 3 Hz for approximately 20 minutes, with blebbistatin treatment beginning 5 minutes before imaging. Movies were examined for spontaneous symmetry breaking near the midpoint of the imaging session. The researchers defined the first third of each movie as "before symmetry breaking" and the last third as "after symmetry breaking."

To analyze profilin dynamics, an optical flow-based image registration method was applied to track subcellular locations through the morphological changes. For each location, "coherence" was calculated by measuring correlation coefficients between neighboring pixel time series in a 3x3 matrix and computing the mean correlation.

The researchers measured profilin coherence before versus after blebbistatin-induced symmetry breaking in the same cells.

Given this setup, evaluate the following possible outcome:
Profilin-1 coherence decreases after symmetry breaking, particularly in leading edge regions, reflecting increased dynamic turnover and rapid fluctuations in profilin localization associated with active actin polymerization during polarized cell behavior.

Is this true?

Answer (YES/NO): NO